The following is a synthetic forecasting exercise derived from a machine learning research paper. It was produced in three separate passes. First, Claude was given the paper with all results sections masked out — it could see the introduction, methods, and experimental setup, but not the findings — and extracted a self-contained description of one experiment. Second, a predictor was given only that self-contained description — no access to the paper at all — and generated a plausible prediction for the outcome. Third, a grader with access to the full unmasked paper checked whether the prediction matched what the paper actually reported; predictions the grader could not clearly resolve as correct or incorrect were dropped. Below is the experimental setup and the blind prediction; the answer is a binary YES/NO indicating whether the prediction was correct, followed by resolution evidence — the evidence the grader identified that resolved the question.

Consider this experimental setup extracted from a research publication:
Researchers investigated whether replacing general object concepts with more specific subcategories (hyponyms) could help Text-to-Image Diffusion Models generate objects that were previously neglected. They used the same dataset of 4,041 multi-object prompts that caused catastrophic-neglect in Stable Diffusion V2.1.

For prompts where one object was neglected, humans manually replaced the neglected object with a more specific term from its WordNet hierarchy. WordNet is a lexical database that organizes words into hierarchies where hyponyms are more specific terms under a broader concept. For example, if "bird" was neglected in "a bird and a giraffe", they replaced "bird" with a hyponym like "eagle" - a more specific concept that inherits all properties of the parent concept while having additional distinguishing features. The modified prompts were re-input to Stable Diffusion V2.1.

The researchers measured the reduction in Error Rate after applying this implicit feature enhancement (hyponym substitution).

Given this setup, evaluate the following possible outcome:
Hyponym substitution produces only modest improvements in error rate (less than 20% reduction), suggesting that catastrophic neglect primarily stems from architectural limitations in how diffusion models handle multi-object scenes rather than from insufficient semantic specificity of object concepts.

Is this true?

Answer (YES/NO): NO